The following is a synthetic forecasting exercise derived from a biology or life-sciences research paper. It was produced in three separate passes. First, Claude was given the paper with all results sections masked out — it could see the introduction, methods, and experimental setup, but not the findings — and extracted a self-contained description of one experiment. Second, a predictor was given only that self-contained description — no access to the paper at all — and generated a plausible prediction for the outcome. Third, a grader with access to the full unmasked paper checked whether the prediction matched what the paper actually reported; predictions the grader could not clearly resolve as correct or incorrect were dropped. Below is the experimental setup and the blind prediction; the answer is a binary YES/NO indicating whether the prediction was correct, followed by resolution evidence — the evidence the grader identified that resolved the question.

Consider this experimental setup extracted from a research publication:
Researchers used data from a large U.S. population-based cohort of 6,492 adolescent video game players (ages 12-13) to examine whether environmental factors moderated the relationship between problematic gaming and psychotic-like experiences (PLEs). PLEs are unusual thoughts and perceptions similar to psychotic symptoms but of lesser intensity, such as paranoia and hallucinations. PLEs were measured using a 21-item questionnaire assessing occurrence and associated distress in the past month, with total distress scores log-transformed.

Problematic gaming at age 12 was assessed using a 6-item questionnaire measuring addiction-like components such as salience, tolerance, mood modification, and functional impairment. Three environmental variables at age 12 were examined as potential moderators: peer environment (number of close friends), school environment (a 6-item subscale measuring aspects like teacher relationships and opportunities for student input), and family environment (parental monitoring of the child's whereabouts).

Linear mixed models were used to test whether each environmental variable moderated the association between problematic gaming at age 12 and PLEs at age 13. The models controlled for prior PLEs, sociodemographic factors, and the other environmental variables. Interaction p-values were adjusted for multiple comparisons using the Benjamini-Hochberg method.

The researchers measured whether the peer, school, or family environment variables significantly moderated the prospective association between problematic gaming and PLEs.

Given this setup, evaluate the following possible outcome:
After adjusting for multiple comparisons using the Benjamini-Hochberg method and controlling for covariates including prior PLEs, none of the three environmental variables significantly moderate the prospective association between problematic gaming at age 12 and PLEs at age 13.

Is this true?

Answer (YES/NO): NO